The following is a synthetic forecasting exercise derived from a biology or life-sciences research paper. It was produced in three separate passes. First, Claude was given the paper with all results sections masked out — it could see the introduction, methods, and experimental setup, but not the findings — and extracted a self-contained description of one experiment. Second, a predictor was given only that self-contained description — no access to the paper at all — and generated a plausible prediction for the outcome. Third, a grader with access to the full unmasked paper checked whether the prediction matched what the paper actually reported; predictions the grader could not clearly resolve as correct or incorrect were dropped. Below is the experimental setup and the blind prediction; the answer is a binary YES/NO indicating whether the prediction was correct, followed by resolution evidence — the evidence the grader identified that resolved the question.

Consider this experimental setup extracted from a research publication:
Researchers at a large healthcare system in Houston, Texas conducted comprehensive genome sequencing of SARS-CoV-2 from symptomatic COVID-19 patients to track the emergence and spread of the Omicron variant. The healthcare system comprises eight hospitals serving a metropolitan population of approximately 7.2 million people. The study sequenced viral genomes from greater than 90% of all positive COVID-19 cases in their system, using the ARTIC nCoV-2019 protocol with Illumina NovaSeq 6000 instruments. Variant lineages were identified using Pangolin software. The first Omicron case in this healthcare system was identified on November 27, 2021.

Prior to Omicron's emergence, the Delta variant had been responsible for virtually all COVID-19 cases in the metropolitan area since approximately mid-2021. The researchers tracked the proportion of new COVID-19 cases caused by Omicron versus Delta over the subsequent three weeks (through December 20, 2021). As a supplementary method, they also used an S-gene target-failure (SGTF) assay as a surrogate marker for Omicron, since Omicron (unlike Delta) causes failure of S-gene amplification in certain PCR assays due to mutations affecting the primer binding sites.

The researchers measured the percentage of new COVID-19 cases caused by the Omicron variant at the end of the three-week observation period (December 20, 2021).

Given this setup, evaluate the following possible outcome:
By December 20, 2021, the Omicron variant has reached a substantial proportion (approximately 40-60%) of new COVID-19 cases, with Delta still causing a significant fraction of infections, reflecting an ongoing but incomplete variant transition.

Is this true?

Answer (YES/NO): NO